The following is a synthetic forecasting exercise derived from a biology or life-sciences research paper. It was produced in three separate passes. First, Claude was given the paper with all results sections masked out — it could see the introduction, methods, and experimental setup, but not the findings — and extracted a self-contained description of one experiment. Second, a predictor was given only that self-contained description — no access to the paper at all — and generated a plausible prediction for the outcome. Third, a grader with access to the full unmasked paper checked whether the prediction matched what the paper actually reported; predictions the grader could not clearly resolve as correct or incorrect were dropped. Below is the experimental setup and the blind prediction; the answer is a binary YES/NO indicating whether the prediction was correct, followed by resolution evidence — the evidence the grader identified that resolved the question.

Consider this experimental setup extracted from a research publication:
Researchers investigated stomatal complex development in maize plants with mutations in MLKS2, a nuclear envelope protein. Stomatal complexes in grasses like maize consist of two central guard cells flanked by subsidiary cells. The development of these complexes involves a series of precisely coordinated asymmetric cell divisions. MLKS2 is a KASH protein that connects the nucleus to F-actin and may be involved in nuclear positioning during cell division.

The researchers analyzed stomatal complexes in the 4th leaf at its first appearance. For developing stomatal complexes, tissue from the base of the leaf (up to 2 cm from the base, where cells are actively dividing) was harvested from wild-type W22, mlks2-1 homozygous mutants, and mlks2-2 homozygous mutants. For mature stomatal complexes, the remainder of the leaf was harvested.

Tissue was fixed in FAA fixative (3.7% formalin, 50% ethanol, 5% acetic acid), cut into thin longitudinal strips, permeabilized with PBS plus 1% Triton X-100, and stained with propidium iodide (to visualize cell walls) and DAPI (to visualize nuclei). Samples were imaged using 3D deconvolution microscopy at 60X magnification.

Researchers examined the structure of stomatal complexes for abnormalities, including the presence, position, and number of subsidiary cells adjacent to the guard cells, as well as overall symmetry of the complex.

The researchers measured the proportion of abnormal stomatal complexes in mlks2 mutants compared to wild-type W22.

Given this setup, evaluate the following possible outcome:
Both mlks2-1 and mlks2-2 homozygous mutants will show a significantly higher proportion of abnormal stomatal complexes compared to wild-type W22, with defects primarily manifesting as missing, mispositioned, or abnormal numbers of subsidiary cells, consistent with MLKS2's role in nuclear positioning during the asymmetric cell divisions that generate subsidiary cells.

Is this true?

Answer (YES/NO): YES